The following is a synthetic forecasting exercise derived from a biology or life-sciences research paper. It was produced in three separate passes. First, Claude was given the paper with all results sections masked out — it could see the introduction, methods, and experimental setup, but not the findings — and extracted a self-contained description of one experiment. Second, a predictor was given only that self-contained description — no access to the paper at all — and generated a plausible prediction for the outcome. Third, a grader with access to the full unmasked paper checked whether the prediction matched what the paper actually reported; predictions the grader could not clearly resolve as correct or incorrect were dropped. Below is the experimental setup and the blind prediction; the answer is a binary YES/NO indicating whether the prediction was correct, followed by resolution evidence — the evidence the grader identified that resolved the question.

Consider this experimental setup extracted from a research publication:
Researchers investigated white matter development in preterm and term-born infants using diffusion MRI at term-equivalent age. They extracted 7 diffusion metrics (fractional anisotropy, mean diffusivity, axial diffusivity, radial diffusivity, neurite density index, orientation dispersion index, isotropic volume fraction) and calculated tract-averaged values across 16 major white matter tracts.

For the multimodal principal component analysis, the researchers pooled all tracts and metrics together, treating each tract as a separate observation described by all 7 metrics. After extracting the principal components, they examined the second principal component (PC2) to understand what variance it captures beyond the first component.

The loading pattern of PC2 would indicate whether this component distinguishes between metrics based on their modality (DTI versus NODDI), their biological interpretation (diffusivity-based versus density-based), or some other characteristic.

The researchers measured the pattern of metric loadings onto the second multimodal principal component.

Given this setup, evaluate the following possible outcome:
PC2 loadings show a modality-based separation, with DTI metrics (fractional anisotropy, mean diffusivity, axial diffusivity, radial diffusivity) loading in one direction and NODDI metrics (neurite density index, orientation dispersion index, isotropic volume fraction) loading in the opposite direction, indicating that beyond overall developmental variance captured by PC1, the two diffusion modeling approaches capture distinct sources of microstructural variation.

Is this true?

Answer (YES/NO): NO